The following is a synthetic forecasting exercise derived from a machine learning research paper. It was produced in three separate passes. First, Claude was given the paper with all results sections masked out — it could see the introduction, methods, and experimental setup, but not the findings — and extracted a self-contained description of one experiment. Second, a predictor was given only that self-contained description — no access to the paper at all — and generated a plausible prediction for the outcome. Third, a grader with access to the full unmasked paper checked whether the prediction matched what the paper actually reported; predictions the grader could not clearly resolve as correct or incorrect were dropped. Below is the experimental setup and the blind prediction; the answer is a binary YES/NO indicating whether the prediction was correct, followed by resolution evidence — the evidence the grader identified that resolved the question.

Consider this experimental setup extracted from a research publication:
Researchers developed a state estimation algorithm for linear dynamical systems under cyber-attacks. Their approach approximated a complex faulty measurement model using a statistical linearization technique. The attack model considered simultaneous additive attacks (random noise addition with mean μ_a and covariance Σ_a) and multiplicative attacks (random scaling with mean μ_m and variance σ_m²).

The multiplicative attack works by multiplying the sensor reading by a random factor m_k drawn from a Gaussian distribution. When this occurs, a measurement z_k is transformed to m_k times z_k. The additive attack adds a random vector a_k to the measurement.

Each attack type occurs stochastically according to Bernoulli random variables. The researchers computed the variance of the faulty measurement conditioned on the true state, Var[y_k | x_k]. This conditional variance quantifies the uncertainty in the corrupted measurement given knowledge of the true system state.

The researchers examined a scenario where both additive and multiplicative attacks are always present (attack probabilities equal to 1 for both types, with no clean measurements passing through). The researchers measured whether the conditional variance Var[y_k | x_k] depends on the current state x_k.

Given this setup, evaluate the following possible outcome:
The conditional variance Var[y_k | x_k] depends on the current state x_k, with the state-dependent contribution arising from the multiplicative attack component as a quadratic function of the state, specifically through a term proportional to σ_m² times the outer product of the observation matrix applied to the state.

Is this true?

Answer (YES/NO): YES